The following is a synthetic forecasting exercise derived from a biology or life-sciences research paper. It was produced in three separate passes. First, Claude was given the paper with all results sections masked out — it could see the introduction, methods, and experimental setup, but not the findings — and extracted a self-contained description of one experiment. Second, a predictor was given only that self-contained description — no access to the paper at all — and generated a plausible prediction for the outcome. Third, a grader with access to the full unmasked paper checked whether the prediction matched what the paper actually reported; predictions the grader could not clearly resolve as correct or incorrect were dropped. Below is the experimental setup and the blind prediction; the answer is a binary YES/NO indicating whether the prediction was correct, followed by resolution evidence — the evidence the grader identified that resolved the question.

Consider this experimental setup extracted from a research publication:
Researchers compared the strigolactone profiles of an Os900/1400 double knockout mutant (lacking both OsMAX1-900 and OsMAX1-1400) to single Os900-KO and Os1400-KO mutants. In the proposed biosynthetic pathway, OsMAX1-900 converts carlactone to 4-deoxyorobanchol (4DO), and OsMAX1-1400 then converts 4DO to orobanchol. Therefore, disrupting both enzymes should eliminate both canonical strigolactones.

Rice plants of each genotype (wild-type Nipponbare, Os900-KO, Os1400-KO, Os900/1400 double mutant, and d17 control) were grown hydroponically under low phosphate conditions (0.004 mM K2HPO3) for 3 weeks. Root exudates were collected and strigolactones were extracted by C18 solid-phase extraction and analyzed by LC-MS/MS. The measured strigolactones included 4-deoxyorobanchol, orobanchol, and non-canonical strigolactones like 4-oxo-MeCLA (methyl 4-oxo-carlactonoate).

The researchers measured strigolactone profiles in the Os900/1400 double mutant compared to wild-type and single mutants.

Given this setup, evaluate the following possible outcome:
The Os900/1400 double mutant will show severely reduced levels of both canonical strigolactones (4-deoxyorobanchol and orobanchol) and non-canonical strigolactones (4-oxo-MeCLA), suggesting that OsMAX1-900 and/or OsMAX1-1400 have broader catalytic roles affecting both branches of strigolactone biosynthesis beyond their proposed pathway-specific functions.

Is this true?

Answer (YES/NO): NO